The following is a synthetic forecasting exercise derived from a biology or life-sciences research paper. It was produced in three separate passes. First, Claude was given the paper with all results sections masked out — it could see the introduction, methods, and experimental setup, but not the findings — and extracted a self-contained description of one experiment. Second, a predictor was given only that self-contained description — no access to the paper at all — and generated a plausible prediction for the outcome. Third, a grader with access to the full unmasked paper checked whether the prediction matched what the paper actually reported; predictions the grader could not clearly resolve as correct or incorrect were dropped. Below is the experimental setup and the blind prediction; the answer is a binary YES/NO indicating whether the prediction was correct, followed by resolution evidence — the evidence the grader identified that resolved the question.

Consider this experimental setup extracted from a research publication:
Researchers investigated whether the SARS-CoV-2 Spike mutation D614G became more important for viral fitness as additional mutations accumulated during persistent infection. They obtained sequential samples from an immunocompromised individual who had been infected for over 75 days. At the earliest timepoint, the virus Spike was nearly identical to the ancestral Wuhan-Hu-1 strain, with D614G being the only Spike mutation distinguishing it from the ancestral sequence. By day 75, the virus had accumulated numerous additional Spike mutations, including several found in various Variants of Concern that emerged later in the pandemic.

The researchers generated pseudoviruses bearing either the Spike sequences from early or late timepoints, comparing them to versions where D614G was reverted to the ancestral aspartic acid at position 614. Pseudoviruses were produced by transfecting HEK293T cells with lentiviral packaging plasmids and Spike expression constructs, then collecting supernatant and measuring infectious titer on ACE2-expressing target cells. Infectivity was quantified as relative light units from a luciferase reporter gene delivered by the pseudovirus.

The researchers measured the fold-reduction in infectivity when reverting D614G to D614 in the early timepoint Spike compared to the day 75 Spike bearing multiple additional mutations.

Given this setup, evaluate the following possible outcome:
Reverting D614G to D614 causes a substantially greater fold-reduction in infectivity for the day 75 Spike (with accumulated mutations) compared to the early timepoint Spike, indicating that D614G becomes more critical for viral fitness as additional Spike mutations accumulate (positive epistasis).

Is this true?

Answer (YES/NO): YES